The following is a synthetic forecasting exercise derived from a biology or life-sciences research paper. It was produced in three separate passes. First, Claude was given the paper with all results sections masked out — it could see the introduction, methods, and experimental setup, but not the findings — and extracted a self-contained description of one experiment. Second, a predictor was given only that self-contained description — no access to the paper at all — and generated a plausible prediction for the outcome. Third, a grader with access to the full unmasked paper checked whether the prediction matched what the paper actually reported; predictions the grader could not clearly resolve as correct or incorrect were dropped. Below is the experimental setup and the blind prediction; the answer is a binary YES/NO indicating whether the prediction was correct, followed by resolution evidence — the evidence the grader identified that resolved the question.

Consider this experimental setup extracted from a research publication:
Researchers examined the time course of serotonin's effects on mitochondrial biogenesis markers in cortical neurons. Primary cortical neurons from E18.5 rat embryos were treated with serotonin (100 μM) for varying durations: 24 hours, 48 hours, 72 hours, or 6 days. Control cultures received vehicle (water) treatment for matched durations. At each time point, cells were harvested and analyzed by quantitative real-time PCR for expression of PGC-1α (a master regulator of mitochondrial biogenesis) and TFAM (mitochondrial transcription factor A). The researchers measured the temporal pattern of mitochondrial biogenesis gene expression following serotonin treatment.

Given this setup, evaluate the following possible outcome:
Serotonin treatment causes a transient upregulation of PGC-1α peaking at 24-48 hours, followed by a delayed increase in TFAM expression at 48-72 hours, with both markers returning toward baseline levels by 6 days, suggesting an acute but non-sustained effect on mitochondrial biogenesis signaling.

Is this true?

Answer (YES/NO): NO